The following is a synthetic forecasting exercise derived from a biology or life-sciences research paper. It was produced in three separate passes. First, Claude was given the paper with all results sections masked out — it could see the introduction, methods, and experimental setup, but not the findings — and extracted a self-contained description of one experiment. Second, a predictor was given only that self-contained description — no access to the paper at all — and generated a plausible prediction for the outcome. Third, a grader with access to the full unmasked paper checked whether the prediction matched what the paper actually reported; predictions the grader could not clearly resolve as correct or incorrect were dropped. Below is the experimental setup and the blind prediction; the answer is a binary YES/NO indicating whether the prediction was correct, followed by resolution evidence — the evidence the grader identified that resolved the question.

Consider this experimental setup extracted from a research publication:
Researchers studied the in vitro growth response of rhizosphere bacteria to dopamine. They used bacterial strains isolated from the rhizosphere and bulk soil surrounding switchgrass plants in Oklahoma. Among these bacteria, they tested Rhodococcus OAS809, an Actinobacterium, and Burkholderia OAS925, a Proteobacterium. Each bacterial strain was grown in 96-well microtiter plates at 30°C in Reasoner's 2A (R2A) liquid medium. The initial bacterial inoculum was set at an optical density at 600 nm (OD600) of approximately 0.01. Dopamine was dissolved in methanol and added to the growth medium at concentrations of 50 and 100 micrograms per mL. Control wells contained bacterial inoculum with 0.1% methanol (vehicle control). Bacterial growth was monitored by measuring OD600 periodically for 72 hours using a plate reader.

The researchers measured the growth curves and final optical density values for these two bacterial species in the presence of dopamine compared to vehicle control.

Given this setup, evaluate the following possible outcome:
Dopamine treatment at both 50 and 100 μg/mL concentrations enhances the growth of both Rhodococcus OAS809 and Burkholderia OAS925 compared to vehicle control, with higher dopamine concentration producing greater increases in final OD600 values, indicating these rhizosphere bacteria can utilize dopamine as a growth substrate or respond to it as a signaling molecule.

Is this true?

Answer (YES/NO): NO